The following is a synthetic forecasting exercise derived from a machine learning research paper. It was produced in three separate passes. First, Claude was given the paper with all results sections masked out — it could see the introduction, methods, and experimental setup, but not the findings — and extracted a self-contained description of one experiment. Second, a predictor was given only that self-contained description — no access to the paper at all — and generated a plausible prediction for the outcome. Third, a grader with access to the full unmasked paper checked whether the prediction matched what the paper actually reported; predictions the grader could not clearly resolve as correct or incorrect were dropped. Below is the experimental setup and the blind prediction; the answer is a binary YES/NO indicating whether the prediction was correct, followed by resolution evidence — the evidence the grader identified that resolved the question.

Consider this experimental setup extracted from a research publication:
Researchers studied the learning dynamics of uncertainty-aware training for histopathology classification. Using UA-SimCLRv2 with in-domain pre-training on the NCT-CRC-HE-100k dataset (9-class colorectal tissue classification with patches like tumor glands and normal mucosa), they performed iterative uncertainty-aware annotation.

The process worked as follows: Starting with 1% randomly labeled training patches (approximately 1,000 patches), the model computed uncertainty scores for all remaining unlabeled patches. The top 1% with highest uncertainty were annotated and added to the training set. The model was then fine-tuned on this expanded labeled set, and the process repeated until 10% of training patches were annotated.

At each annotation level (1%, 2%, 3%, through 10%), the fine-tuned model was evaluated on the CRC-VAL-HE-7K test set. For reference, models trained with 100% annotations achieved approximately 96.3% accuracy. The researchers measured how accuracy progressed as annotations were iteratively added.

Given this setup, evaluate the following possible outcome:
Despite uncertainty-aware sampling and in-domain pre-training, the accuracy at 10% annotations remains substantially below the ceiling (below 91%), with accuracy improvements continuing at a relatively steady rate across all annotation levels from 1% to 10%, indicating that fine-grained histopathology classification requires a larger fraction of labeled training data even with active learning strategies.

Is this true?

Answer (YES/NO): NO